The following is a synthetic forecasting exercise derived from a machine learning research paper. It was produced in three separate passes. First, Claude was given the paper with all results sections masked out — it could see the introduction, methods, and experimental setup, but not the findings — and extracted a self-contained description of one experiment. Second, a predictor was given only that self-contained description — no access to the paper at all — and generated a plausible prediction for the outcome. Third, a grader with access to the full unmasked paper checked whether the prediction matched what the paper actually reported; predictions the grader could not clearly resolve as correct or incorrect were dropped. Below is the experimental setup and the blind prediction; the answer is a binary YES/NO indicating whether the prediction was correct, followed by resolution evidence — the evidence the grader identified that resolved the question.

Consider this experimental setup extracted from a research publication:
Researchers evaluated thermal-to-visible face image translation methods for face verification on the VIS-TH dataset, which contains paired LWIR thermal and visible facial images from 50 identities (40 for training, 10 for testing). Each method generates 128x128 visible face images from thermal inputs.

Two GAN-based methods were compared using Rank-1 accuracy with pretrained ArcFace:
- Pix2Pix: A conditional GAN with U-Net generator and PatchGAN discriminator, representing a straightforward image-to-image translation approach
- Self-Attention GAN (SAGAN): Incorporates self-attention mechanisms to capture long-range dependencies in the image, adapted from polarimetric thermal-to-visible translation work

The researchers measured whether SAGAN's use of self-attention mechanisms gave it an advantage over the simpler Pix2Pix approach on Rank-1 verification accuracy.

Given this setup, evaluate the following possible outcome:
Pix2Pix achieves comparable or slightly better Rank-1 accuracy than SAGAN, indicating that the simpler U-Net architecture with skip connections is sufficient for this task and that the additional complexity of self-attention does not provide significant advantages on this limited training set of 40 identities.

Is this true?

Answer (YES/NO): NO